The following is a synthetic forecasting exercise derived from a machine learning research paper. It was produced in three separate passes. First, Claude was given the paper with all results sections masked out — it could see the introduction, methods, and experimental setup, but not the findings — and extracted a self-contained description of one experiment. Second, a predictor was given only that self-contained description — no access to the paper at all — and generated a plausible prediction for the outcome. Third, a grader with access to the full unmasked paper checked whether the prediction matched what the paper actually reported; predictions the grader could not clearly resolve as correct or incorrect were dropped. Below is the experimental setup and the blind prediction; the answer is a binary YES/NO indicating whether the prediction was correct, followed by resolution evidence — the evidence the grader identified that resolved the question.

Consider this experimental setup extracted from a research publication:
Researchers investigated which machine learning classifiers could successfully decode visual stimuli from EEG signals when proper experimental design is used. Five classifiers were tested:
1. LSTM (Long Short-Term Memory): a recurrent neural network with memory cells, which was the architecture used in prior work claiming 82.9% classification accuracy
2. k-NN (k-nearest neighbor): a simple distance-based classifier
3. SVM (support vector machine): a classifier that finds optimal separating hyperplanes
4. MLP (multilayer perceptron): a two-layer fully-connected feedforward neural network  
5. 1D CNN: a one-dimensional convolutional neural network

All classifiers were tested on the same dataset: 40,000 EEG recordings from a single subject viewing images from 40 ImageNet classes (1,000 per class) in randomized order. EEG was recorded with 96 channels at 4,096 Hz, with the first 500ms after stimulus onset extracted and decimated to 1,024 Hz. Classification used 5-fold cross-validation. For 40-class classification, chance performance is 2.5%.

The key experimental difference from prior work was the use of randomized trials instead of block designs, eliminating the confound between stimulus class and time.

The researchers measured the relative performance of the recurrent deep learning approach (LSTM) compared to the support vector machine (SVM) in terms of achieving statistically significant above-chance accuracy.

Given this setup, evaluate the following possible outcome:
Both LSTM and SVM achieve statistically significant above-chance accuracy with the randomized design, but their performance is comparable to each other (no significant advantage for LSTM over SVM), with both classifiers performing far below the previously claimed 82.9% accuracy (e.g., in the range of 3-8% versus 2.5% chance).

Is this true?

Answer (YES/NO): NO